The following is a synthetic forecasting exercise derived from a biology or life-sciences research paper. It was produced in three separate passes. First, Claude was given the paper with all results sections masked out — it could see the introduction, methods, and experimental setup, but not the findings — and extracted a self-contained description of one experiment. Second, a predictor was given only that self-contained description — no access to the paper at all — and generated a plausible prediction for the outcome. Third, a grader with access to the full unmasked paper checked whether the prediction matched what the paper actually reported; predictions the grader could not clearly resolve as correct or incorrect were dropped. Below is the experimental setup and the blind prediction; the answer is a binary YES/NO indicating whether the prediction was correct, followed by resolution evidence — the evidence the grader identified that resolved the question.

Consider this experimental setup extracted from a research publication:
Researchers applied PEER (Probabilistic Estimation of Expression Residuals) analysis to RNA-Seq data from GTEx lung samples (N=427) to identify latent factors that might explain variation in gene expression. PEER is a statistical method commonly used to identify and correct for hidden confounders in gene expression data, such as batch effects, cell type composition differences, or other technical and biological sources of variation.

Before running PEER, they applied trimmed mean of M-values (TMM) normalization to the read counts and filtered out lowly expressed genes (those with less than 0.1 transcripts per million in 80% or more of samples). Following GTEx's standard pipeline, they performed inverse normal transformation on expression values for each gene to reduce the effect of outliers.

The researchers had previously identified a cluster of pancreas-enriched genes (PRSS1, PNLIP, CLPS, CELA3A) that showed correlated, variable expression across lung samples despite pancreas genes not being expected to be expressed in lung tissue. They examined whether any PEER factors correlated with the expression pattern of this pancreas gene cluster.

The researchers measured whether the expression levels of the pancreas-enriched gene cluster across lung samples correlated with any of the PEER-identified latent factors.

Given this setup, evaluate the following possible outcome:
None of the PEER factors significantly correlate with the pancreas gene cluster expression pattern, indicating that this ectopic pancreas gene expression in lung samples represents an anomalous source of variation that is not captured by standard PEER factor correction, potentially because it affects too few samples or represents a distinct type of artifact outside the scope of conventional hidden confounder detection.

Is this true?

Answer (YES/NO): NO